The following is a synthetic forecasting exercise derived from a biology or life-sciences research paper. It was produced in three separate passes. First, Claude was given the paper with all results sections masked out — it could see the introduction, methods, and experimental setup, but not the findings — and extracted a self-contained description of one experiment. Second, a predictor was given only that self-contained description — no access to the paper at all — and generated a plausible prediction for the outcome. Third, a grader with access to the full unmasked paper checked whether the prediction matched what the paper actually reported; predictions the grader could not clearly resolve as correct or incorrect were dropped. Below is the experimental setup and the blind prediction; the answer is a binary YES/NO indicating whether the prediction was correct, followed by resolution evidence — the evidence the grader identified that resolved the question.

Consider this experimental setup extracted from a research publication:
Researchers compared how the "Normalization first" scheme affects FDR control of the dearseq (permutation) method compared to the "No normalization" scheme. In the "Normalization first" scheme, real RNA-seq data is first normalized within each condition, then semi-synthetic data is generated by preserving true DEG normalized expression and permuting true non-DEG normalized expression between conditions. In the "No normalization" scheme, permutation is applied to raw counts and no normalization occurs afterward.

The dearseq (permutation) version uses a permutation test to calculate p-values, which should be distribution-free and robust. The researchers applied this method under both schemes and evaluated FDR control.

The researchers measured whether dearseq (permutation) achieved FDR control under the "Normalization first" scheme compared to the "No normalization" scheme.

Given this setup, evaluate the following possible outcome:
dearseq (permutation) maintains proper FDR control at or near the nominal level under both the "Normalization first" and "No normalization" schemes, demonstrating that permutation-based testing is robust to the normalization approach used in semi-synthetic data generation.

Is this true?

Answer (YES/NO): NO